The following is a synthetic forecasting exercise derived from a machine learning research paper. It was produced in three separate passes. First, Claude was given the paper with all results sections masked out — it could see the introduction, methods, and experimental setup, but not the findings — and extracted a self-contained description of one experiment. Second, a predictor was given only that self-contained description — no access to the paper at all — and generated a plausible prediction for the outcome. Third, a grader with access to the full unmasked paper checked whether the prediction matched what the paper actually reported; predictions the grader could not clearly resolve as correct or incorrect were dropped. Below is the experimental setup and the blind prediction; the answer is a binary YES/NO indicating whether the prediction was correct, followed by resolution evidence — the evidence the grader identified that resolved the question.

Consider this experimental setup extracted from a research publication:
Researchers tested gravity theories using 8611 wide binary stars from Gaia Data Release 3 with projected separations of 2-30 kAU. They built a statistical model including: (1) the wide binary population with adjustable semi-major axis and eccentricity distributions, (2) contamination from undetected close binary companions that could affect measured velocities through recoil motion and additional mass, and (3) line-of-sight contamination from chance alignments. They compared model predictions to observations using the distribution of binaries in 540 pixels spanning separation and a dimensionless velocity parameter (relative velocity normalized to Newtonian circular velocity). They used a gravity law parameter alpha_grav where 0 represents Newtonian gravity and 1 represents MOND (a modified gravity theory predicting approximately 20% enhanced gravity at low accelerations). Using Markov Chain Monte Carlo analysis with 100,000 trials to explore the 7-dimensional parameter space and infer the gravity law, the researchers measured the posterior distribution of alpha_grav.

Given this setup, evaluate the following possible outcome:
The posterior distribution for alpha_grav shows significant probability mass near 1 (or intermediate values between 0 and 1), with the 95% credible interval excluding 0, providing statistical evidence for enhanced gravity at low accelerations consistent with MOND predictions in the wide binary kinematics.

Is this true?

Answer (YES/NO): NO